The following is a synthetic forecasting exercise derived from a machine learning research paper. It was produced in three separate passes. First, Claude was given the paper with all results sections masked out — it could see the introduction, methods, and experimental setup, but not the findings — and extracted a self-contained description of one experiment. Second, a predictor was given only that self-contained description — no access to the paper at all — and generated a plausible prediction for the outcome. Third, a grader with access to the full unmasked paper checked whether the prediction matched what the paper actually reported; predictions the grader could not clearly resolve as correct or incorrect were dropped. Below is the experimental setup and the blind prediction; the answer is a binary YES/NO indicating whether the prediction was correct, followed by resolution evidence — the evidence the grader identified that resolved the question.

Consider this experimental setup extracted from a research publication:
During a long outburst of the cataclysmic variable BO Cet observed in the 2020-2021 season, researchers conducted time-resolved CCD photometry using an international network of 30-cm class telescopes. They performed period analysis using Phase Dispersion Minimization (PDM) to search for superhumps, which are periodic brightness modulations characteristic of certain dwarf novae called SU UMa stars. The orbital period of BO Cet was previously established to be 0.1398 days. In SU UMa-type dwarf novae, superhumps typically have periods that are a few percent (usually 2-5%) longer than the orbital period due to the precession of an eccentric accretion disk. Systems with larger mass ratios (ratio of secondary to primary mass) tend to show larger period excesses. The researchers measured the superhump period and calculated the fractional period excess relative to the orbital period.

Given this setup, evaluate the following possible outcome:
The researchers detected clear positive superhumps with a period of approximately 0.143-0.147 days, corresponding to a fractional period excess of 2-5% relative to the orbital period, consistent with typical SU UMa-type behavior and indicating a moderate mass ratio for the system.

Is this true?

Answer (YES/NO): NO